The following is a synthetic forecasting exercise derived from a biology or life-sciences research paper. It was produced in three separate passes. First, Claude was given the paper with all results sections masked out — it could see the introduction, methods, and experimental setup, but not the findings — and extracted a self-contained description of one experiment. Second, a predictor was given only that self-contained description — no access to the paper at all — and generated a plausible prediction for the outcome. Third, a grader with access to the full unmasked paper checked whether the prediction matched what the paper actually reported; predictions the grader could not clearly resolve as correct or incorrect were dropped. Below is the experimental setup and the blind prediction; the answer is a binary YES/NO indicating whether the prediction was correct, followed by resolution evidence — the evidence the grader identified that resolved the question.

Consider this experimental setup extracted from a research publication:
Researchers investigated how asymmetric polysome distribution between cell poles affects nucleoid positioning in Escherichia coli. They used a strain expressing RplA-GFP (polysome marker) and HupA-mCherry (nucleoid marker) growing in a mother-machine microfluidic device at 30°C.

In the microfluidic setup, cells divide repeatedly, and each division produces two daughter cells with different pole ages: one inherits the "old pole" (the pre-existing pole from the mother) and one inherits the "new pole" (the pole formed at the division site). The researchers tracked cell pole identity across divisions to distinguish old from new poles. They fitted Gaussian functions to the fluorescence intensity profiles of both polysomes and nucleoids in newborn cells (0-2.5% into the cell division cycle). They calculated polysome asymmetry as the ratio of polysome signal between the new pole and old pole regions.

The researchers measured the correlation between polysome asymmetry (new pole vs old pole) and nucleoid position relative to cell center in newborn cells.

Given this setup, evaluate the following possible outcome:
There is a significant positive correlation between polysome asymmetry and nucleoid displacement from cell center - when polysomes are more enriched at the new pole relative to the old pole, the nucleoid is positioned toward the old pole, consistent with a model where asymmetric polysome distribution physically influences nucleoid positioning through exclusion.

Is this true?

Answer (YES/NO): NO